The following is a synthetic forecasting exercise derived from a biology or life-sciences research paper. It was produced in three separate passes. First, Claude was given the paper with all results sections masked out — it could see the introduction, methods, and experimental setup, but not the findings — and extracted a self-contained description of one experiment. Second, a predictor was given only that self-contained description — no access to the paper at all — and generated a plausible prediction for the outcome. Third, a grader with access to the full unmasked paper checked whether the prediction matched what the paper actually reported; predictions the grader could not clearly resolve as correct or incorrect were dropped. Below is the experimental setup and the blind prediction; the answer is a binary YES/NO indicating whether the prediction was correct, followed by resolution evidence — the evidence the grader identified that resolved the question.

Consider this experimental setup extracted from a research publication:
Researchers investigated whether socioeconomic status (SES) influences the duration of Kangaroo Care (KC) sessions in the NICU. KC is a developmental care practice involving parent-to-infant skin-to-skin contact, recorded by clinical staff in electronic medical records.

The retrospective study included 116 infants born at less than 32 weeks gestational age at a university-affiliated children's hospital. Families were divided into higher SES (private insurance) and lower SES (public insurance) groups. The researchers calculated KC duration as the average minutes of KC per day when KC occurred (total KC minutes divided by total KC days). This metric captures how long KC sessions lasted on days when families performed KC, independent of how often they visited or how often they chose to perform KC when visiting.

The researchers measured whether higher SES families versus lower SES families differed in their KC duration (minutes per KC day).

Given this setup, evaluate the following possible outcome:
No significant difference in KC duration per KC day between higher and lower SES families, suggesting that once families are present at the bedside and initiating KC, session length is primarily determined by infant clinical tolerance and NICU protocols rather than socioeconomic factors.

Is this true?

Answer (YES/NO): NO